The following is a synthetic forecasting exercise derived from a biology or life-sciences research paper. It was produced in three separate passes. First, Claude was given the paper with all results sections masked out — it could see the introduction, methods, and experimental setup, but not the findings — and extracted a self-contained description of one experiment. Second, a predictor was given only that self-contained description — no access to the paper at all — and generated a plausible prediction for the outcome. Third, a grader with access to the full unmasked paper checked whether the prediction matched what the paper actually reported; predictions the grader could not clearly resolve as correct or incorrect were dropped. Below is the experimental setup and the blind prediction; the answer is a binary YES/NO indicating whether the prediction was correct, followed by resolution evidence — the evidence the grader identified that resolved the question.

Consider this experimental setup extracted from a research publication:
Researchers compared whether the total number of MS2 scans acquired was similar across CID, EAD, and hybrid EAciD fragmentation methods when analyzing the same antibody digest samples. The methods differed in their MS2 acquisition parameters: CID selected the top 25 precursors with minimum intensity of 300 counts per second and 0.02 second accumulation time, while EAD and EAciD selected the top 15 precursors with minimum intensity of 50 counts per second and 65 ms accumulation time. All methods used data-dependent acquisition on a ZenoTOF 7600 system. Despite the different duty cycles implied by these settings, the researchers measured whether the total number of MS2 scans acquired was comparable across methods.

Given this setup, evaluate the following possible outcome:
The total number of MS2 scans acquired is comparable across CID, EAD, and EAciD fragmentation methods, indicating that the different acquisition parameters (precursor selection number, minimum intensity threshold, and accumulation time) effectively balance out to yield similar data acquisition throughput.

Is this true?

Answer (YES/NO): YES